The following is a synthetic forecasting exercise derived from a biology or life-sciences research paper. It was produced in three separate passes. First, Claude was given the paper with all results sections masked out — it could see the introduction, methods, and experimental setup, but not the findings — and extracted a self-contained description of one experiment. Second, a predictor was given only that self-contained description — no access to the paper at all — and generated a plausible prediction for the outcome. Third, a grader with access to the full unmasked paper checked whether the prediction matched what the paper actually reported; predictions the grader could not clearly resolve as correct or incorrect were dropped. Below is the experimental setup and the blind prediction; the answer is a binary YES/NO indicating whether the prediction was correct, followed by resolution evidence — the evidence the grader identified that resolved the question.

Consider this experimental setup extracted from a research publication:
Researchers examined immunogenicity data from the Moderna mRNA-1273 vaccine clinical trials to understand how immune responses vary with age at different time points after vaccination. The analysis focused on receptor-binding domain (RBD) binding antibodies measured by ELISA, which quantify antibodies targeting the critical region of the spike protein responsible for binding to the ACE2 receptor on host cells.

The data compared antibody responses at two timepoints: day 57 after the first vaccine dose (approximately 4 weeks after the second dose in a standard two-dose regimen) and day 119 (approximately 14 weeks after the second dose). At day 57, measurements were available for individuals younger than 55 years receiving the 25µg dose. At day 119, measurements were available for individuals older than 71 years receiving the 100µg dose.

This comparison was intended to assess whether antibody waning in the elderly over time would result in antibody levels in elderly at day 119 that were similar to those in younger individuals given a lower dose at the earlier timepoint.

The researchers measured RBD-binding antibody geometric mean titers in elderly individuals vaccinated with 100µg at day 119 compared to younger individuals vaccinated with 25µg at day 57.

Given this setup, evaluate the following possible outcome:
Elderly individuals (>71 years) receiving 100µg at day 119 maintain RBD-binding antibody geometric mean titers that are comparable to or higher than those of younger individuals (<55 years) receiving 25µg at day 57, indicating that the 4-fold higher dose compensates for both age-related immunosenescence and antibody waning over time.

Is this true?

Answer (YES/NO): YES